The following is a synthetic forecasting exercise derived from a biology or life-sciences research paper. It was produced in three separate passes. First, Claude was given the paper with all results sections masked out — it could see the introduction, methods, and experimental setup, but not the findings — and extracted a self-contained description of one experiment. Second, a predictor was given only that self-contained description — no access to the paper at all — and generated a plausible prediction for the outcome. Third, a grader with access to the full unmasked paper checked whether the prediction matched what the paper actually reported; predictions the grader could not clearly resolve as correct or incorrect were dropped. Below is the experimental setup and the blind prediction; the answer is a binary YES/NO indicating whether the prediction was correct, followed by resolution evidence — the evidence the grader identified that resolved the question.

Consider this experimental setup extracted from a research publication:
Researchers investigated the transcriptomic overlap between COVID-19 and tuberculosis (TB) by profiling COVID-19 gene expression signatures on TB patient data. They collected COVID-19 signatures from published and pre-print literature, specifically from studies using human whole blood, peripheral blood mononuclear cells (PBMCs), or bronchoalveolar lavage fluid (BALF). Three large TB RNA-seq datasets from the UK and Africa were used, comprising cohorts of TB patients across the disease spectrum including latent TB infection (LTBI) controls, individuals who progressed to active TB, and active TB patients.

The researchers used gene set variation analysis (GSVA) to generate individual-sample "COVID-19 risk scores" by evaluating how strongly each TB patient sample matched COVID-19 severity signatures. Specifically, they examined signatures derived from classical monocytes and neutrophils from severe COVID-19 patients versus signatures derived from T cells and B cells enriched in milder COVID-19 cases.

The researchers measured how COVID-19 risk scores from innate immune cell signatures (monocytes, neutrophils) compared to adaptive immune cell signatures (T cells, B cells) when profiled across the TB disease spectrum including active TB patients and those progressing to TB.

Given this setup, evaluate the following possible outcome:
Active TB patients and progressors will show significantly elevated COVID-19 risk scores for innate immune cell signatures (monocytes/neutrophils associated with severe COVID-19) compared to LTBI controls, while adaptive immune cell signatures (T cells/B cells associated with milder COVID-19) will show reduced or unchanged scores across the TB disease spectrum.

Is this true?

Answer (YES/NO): YES